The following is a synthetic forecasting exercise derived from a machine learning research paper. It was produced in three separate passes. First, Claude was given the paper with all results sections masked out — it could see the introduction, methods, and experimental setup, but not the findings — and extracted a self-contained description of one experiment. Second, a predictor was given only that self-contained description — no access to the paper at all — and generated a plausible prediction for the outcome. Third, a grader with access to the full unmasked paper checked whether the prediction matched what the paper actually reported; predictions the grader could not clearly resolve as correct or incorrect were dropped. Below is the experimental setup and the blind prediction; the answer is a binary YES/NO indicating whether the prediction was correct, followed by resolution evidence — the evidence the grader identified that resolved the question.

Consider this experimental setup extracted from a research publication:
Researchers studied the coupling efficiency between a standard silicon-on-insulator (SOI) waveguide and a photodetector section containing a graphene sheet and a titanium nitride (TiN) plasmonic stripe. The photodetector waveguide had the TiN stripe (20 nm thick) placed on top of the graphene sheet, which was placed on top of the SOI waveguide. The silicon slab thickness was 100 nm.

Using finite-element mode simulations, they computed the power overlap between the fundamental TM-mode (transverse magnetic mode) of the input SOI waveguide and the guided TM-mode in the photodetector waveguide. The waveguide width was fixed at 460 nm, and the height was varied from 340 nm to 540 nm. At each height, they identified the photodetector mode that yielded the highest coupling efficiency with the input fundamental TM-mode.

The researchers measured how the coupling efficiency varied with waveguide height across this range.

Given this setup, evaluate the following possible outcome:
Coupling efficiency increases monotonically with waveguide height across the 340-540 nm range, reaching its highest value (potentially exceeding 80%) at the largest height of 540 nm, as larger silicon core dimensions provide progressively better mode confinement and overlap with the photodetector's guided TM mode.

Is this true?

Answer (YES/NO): YES